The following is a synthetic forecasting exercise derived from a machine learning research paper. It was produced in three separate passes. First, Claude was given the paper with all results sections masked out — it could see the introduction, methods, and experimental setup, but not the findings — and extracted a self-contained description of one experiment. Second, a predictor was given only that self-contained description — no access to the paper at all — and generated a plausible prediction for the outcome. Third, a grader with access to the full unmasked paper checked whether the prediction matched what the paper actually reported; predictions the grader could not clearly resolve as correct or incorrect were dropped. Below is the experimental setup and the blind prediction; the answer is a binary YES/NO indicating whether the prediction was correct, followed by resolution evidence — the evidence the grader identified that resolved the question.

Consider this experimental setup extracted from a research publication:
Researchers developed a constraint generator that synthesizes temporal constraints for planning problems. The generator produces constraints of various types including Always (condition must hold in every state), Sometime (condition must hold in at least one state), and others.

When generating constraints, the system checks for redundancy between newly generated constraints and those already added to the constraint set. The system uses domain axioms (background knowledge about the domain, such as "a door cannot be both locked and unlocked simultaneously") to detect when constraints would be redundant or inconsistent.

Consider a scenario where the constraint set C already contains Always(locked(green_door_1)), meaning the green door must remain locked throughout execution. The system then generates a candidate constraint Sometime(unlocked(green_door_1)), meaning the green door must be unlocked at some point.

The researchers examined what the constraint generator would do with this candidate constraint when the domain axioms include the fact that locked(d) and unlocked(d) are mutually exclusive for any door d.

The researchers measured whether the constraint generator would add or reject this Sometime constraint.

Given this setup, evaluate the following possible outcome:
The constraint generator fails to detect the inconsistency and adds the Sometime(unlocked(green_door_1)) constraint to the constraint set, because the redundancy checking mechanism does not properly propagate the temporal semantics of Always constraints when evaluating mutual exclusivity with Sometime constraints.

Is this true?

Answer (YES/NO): NO